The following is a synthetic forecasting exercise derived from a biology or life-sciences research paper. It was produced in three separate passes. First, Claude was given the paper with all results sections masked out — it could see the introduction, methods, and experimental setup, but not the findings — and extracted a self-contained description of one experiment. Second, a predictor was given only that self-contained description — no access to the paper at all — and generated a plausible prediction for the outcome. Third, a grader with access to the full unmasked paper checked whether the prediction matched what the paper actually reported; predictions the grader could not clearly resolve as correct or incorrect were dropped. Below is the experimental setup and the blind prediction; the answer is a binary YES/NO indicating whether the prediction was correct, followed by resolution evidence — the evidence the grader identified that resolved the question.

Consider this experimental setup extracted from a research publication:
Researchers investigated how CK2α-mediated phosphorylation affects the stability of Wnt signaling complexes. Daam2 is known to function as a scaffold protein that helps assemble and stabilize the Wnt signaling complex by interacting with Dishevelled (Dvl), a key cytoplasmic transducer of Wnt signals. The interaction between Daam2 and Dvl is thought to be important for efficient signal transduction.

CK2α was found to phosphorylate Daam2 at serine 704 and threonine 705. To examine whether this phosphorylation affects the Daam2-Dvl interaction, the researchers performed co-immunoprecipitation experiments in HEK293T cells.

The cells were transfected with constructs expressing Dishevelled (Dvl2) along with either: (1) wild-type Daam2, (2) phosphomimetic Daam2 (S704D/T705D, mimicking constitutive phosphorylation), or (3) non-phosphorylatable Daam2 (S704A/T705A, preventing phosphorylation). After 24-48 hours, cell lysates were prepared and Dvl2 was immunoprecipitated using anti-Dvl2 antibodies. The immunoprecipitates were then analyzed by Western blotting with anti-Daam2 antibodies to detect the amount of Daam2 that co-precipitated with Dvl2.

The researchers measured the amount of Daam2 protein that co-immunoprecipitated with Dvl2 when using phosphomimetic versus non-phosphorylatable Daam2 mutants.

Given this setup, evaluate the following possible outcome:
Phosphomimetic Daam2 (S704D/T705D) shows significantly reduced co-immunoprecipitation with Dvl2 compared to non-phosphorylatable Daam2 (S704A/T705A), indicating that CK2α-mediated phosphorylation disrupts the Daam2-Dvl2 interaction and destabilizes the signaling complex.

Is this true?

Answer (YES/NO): NO